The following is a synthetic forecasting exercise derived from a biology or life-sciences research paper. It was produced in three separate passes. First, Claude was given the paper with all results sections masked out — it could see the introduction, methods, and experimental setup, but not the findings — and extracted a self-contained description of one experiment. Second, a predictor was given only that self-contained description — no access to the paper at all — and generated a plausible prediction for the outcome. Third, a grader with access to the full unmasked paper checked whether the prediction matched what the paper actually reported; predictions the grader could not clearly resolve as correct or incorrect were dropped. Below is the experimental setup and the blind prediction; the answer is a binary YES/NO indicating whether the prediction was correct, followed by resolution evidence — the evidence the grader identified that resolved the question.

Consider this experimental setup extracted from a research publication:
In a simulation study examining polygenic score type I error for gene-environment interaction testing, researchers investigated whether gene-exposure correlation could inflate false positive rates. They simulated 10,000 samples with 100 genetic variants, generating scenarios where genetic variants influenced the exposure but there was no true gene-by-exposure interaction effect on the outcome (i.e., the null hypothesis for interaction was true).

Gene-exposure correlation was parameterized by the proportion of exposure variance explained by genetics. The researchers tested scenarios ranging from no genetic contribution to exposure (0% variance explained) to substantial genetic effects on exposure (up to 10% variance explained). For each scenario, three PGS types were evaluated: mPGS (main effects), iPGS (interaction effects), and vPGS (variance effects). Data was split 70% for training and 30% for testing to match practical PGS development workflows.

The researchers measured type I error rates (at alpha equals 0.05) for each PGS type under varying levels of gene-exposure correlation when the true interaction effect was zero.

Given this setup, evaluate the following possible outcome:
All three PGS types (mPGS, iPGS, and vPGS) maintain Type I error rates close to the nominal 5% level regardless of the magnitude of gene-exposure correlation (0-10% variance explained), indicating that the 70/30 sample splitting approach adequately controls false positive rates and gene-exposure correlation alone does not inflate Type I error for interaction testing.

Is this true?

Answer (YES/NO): YES